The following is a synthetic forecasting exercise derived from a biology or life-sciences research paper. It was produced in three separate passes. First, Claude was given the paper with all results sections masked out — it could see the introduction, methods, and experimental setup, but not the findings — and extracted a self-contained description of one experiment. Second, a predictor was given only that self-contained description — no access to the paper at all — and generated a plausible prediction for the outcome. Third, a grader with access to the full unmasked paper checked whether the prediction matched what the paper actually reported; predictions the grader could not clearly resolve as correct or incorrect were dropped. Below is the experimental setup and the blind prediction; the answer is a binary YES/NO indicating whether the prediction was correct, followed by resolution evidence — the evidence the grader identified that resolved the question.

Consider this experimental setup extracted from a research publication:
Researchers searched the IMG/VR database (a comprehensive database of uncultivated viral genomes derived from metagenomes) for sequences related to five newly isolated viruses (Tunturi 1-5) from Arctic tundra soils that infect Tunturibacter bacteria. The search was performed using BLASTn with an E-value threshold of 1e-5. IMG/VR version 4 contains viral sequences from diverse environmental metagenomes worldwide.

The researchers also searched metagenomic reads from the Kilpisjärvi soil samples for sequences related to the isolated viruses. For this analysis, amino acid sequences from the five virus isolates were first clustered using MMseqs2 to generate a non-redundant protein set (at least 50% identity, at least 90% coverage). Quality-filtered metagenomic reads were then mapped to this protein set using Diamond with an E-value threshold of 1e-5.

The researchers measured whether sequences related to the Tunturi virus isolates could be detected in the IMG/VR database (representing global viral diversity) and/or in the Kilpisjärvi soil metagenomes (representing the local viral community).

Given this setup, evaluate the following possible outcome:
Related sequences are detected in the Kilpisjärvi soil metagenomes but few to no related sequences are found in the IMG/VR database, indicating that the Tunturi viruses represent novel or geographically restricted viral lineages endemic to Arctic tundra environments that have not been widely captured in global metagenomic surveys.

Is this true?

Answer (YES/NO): NO